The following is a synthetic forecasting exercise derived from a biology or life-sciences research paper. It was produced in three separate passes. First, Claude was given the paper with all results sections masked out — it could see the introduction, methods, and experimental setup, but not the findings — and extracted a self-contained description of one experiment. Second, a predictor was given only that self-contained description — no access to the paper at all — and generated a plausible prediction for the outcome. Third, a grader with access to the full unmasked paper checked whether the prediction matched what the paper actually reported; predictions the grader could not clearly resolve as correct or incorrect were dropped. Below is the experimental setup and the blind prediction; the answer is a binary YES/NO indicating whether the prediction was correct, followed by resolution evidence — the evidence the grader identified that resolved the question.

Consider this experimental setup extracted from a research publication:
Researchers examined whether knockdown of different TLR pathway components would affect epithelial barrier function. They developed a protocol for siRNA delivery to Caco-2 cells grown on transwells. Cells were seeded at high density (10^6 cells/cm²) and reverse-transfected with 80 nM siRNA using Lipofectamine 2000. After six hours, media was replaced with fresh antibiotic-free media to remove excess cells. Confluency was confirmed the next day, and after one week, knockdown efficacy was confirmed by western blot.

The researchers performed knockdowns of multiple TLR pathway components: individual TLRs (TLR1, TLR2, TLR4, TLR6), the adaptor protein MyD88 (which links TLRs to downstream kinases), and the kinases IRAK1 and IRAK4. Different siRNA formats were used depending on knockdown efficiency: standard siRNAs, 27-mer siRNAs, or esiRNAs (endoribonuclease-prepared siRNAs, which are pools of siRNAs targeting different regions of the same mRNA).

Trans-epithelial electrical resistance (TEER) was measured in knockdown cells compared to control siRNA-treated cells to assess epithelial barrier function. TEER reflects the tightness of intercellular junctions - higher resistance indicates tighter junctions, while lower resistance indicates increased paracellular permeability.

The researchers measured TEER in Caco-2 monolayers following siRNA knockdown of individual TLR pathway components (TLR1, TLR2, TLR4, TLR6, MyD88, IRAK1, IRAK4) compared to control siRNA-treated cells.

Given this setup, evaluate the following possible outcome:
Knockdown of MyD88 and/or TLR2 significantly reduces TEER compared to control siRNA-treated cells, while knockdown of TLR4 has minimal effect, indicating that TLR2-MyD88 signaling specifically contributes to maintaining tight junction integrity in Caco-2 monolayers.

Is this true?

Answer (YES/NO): NO